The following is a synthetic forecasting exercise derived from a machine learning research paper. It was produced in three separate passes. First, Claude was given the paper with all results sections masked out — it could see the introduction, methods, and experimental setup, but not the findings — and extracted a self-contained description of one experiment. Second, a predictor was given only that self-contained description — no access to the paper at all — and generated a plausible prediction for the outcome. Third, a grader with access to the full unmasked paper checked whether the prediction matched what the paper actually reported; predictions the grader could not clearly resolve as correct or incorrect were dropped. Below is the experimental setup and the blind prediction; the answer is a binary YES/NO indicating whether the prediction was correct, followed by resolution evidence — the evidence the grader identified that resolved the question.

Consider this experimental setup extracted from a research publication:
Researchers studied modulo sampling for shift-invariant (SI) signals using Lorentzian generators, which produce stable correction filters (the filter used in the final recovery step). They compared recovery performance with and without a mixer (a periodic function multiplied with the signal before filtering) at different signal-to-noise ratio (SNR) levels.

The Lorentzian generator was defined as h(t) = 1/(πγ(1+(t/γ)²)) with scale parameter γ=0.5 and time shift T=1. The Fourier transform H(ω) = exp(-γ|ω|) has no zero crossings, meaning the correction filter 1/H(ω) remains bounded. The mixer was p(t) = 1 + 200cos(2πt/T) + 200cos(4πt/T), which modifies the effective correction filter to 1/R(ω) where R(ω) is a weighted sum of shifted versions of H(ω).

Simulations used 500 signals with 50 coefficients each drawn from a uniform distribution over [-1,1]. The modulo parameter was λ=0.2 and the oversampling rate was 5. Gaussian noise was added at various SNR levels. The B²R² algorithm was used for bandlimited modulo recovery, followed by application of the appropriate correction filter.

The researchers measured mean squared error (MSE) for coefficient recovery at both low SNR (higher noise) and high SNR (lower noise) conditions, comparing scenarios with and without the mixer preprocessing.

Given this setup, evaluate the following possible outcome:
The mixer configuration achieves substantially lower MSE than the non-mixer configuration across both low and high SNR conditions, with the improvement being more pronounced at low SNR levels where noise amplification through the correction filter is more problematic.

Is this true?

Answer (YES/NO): NO